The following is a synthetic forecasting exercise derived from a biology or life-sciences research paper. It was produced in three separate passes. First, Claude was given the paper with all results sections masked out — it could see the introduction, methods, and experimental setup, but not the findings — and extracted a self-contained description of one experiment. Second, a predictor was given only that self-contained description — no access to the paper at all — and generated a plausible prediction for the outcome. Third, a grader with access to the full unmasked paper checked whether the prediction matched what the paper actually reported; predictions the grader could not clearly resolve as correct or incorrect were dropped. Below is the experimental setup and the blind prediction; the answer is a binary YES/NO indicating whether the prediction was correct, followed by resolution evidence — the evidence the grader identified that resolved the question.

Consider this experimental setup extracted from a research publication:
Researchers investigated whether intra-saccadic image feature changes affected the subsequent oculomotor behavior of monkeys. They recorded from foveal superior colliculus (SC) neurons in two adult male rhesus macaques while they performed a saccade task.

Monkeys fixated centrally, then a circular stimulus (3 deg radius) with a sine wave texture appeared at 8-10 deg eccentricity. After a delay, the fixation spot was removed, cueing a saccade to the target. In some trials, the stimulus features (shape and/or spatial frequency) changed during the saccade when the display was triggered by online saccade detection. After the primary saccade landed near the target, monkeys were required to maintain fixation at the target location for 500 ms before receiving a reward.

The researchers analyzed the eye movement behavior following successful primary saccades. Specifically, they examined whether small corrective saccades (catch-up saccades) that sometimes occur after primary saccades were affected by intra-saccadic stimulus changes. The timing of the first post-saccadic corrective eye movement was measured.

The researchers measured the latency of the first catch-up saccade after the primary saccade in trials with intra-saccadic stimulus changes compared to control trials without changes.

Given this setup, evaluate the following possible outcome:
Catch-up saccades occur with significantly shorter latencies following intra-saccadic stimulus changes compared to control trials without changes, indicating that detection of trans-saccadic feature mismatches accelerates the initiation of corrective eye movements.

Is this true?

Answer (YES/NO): NO